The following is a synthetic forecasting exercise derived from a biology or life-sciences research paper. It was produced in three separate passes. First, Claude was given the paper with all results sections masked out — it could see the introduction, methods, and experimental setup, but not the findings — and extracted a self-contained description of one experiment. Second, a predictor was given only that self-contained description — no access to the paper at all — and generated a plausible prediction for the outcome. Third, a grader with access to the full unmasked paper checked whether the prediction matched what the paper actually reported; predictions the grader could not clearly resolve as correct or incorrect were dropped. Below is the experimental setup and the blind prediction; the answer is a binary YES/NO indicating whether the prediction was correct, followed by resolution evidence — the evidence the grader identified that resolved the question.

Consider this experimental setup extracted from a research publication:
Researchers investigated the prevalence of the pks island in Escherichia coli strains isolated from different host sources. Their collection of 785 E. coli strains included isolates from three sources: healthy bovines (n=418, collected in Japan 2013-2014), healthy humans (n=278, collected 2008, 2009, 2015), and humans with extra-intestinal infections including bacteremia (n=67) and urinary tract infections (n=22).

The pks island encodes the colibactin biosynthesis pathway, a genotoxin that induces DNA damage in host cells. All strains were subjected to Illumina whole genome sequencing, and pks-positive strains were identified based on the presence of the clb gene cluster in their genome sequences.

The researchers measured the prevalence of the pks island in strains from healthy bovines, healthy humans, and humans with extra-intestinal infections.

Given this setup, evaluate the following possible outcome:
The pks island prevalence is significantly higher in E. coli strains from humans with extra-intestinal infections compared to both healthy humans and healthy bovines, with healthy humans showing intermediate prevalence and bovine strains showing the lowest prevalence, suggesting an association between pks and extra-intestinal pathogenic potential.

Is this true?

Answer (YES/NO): YES